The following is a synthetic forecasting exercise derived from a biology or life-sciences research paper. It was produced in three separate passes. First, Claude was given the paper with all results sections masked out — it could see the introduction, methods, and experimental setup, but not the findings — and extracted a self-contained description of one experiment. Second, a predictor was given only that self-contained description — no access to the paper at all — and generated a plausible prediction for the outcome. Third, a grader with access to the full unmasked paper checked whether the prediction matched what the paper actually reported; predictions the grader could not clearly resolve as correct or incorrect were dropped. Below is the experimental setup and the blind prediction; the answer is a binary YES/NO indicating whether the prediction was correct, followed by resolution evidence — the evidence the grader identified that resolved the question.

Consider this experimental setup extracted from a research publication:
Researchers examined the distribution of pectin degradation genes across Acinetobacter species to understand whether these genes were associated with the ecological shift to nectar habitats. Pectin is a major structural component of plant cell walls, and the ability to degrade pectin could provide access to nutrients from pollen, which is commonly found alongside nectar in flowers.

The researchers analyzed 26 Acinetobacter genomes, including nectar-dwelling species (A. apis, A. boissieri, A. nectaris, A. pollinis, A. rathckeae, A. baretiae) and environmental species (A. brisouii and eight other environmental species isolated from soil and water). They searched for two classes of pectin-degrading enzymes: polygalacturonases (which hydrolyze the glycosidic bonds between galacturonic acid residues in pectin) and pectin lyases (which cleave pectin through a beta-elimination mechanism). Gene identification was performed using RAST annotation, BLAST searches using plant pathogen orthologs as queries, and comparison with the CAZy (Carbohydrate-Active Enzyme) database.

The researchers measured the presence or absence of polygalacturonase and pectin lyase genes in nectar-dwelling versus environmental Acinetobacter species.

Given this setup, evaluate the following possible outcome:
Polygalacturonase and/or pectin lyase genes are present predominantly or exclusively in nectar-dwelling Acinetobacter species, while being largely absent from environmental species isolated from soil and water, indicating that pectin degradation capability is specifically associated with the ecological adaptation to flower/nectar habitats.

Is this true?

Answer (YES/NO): YES